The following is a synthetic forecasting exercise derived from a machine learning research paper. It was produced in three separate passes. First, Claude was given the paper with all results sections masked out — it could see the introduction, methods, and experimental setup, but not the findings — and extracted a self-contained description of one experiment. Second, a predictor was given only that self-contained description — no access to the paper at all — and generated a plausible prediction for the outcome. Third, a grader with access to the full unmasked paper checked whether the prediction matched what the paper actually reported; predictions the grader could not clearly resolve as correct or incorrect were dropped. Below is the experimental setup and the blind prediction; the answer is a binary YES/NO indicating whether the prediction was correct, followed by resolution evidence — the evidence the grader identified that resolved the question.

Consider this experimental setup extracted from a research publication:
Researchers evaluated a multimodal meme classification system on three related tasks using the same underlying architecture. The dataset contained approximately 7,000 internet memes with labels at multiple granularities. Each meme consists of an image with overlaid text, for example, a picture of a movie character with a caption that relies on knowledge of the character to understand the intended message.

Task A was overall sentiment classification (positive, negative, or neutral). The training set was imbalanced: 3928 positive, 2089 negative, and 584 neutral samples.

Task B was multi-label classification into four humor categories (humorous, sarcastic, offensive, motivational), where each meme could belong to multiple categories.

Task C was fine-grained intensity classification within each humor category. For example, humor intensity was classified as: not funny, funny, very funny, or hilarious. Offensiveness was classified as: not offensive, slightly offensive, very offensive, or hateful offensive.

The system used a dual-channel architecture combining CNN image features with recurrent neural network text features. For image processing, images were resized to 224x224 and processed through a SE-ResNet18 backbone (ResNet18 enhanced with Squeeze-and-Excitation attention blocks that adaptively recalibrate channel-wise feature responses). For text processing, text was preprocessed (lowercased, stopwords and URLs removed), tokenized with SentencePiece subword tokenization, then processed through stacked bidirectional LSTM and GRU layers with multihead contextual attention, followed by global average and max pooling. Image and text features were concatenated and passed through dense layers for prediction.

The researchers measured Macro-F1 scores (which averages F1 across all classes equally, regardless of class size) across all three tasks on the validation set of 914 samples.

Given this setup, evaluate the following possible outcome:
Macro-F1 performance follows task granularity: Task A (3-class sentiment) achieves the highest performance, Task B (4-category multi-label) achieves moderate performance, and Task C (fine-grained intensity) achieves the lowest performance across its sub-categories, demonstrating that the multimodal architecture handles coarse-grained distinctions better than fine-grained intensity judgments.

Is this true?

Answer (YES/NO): NO